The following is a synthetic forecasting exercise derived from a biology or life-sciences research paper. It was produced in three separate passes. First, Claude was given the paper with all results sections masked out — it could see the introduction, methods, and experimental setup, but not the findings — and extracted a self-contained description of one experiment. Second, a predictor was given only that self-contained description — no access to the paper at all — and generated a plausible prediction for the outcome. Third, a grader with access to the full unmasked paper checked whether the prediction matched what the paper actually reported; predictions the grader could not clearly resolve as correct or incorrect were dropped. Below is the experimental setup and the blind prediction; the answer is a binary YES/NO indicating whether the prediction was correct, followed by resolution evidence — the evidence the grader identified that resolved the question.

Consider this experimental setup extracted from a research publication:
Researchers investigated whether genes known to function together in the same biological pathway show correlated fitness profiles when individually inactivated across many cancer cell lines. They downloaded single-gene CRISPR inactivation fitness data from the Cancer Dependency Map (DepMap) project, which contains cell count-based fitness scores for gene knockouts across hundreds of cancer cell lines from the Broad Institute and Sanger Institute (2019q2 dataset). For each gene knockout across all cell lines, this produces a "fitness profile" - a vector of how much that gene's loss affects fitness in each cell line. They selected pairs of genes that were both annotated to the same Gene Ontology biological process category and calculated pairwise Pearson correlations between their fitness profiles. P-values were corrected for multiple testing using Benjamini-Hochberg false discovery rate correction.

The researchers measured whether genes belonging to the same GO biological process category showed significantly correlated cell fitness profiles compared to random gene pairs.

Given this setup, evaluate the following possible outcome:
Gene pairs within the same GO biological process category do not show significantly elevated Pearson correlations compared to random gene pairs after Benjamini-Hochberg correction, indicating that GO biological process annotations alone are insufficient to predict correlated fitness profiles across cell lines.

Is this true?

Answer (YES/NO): NO